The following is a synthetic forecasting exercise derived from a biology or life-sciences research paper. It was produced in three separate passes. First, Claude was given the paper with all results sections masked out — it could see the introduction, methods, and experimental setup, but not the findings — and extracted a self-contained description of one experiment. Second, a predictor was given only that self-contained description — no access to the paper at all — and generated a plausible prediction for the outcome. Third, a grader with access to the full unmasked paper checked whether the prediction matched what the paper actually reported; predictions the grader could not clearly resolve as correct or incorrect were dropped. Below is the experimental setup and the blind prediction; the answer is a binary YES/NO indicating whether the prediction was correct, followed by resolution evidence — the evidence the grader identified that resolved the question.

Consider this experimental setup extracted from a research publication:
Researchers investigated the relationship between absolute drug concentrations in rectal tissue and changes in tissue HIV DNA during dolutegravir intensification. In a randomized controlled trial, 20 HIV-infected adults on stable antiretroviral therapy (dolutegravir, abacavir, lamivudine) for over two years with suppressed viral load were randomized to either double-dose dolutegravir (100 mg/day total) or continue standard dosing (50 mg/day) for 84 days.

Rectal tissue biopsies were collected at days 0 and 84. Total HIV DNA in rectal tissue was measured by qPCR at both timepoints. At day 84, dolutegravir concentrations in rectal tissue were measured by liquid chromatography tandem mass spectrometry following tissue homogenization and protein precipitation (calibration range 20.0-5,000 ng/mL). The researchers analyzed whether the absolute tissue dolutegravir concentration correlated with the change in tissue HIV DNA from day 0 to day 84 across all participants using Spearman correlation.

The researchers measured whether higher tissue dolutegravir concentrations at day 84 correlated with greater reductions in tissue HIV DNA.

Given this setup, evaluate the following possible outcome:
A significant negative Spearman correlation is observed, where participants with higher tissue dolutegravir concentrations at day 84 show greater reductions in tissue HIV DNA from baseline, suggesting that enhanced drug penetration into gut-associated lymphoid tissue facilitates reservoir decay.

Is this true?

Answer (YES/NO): NO